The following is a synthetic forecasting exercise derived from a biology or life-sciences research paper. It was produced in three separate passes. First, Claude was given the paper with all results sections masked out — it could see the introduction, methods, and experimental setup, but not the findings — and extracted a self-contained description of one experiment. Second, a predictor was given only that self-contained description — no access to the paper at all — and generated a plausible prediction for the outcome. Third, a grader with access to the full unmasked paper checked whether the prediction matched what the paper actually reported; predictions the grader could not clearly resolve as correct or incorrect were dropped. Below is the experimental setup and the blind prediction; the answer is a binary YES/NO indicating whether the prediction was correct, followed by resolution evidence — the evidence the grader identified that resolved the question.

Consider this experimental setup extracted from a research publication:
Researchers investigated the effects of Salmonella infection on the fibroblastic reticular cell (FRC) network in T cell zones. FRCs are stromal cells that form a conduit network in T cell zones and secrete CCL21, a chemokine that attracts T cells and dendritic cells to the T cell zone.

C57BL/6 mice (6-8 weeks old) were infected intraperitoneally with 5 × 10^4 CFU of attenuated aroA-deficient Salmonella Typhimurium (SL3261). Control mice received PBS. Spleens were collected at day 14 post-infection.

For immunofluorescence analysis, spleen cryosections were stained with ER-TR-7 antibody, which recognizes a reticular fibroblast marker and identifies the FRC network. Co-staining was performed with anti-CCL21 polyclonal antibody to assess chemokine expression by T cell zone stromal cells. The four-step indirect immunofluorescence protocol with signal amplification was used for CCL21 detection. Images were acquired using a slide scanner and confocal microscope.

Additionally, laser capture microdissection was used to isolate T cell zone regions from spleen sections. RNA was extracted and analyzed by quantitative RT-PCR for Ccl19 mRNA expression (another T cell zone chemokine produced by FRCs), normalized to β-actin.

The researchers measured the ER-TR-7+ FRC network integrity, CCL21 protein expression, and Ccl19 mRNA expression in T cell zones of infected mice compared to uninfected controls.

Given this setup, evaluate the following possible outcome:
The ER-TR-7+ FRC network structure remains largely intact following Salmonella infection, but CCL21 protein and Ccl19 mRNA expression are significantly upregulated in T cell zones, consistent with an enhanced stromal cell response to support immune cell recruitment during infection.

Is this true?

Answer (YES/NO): NO